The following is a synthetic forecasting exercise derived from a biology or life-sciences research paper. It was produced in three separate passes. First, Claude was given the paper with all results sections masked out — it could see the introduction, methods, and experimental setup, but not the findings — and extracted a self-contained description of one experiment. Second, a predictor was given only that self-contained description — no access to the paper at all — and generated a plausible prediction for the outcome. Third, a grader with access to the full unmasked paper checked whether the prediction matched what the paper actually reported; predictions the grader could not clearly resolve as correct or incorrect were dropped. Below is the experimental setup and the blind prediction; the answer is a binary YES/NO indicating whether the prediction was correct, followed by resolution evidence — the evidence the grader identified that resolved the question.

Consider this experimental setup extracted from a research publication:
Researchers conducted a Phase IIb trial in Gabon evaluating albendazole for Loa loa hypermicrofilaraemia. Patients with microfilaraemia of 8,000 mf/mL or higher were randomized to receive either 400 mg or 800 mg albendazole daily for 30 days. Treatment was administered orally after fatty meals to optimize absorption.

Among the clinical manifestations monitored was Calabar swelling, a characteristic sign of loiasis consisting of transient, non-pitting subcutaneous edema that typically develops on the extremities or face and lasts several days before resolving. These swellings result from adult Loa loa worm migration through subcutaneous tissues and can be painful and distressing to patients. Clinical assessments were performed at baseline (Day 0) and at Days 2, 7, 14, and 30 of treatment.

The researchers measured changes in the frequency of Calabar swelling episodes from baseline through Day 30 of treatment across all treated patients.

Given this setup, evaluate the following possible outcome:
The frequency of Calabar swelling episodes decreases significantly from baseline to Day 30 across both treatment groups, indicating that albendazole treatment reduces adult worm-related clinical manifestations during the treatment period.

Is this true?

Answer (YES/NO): NO